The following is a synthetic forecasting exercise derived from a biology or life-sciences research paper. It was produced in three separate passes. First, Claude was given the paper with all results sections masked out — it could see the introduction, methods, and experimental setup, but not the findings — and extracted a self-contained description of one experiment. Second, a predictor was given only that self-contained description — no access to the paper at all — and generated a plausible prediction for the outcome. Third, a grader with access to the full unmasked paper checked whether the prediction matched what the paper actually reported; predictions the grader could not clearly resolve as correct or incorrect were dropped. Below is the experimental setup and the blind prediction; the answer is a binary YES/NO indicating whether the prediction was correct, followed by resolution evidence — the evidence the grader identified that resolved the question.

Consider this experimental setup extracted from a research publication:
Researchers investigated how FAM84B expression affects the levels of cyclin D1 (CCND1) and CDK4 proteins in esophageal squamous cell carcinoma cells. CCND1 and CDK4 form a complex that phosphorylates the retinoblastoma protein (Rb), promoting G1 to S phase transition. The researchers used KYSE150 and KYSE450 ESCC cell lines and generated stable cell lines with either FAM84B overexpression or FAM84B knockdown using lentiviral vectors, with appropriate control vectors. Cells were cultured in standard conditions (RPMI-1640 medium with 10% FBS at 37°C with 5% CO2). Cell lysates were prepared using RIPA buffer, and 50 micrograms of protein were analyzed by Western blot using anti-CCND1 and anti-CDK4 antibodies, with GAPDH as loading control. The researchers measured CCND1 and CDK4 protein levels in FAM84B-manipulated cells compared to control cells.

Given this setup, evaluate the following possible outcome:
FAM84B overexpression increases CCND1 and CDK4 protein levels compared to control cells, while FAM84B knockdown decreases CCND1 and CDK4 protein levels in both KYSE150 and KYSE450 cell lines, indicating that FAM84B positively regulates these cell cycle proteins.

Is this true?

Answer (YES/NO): YES